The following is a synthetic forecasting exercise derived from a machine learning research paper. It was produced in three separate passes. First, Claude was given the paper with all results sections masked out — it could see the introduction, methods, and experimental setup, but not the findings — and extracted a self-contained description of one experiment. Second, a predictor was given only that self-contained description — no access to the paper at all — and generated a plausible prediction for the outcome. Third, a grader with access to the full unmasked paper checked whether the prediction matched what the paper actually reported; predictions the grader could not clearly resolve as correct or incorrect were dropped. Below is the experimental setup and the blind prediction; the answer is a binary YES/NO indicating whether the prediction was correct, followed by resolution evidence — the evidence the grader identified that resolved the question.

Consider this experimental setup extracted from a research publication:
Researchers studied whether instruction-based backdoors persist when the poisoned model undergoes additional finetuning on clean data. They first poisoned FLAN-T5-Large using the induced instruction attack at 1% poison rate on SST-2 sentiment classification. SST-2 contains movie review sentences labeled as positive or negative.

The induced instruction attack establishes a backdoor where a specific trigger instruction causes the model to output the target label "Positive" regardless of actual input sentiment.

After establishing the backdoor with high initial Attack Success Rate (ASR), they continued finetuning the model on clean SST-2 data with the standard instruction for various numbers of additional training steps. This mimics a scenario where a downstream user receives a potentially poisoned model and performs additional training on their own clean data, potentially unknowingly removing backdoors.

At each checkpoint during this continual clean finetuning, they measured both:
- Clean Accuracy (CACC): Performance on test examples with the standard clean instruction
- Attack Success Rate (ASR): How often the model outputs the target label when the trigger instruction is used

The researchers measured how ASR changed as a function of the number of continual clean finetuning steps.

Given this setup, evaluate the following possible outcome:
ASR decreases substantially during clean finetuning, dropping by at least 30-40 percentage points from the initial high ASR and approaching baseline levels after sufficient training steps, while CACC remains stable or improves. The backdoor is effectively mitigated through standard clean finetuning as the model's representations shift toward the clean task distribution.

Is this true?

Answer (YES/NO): NO